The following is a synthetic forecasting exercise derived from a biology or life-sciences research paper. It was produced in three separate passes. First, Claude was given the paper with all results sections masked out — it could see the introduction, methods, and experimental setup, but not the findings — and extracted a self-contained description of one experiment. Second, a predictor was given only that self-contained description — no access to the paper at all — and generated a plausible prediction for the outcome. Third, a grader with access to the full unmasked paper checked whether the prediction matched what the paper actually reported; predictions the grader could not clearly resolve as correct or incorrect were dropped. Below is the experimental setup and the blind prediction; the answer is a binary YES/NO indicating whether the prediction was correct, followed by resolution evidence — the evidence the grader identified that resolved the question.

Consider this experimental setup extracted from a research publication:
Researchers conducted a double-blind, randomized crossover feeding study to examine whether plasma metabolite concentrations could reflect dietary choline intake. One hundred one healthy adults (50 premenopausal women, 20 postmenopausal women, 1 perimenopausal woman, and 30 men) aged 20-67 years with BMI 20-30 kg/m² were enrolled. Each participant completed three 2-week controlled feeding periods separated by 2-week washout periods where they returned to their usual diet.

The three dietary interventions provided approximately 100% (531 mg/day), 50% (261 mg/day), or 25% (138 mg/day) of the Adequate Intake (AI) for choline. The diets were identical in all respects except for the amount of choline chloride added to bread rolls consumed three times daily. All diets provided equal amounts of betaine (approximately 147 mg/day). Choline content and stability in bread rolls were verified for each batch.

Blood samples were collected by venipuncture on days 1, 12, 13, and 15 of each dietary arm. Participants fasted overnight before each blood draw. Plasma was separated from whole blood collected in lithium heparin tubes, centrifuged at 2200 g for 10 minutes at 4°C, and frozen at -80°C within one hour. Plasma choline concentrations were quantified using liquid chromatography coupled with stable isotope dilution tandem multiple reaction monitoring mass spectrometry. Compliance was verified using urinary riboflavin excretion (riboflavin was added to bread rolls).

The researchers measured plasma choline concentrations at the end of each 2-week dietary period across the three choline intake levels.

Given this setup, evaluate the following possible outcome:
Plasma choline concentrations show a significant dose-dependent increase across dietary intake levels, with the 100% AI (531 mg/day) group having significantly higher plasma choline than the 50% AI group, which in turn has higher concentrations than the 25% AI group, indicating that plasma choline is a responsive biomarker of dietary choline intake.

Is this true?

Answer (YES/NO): NO